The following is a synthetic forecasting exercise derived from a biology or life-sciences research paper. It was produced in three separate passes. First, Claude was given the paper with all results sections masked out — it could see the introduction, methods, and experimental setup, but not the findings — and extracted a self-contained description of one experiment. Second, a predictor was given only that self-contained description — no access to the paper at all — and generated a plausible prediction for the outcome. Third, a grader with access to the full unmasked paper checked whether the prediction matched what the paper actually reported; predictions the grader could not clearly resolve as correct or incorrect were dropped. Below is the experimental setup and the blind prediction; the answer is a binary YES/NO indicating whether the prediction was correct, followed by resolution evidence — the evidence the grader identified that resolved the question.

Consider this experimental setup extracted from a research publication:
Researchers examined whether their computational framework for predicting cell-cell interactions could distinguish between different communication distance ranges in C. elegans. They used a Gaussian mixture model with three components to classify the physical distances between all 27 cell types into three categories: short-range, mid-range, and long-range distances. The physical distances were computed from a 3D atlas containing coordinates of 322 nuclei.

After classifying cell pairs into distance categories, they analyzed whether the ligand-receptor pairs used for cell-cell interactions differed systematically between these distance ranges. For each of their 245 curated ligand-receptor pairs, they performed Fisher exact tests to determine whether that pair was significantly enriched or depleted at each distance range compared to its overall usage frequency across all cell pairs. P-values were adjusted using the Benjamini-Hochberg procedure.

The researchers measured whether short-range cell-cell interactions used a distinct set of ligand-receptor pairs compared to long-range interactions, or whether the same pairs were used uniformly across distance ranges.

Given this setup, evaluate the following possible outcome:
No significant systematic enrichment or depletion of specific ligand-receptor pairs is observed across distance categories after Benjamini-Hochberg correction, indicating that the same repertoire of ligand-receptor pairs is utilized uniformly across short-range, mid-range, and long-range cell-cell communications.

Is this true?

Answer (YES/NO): NO